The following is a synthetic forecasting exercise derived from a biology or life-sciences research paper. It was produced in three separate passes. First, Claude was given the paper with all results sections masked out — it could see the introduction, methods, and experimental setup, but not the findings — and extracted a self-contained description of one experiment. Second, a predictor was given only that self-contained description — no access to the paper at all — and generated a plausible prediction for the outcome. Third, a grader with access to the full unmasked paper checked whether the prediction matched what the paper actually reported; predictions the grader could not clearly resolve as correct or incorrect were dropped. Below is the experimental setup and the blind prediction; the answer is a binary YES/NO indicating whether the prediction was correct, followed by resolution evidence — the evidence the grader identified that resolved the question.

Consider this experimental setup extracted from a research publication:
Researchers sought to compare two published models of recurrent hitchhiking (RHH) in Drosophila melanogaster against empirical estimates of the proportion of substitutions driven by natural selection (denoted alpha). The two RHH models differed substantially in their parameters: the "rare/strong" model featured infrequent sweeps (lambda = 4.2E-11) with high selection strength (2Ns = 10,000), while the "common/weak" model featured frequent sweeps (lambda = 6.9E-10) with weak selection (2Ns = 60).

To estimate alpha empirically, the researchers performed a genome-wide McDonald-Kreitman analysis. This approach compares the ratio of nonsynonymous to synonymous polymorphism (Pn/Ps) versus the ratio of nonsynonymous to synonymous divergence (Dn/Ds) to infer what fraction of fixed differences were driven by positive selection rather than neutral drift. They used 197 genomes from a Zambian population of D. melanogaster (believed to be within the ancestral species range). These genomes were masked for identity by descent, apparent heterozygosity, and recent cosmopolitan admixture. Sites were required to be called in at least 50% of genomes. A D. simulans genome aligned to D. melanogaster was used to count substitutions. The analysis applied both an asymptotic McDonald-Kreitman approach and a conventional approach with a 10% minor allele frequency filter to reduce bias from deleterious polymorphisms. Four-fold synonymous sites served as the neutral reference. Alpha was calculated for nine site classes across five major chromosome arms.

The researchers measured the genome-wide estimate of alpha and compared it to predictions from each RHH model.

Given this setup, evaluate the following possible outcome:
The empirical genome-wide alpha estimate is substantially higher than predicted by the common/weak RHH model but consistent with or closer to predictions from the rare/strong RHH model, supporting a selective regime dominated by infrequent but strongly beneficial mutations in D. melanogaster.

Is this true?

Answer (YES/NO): NO